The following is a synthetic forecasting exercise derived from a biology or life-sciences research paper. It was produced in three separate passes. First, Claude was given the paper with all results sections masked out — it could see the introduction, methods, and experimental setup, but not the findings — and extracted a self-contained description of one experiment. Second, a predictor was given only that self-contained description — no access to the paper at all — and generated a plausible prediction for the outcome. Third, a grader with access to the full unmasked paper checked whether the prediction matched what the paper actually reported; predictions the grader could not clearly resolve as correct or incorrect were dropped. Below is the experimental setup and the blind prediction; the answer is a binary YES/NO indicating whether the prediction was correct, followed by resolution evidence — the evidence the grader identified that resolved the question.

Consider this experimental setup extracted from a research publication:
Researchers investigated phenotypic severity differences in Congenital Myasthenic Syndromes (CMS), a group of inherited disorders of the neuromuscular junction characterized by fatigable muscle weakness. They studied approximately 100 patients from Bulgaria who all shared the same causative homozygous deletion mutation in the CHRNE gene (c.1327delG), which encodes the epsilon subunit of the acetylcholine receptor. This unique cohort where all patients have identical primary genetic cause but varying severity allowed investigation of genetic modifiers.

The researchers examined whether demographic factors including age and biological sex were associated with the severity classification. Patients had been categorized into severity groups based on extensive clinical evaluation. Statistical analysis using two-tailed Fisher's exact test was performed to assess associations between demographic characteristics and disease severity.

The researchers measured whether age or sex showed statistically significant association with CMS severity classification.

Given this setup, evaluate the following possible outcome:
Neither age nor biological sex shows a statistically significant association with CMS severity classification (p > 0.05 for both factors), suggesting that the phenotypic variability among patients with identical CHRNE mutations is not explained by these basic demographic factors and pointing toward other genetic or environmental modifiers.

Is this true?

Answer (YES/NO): YES